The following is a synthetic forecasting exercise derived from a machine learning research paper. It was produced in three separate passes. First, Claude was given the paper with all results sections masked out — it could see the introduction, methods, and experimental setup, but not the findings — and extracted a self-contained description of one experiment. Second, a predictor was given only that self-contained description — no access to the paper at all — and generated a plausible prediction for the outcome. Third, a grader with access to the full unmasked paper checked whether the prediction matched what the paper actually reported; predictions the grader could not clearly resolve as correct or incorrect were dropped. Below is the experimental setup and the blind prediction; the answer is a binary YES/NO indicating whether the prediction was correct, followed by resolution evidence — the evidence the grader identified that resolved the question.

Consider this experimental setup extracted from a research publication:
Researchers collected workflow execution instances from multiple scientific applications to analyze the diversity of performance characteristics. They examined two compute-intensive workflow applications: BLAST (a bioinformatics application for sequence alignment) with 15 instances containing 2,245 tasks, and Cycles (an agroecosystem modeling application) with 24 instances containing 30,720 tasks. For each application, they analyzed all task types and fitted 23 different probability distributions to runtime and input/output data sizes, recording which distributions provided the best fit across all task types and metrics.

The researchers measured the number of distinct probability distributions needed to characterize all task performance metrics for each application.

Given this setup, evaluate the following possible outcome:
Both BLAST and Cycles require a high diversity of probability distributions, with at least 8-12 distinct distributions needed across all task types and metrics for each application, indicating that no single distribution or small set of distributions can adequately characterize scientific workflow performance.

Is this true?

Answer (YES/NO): NO